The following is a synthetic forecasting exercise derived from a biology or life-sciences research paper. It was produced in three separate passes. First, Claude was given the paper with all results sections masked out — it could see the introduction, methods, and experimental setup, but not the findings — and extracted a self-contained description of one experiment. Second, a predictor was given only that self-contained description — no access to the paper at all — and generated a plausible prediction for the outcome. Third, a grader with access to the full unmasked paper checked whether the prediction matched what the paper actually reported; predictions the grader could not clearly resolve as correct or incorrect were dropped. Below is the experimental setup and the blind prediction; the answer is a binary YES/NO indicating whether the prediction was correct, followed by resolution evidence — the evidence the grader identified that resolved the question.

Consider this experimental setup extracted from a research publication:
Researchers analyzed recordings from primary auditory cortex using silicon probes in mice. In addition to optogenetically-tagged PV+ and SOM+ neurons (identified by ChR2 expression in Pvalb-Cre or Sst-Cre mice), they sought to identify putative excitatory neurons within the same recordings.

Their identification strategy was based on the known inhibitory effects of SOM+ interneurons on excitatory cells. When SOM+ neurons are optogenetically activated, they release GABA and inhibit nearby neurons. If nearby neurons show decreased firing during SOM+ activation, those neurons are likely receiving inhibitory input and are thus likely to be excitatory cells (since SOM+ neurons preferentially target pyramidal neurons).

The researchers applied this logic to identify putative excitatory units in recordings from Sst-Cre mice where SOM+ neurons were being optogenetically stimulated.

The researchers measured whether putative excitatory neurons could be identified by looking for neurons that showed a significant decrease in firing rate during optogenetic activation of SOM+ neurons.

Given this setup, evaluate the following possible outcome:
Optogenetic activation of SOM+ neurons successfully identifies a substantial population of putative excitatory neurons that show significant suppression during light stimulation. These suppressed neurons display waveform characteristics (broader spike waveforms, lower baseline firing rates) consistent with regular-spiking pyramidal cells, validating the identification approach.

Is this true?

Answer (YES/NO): NO